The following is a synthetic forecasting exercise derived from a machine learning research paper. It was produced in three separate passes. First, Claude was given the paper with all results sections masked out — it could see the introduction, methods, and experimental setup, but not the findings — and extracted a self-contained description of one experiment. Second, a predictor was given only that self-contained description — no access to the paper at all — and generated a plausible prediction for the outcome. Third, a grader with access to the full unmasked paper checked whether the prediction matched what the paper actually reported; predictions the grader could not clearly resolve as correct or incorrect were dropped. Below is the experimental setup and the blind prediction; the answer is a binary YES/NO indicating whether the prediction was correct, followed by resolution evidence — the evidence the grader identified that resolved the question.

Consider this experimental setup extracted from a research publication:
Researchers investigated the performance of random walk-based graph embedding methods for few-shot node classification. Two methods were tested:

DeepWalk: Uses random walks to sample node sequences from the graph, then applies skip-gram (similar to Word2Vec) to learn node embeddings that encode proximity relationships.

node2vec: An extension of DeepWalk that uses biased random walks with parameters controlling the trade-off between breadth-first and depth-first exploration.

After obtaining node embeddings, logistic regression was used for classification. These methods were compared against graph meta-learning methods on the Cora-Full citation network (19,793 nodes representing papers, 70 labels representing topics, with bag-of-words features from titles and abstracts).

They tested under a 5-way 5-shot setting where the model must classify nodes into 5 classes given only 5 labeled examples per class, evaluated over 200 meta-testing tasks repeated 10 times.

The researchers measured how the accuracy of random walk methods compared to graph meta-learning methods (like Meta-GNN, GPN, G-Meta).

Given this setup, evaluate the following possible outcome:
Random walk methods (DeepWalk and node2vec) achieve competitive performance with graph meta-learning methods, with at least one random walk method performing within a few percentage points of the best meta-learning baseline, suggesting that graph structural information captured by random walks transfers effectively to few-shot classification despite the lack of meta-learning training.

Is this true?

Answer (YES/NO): NO